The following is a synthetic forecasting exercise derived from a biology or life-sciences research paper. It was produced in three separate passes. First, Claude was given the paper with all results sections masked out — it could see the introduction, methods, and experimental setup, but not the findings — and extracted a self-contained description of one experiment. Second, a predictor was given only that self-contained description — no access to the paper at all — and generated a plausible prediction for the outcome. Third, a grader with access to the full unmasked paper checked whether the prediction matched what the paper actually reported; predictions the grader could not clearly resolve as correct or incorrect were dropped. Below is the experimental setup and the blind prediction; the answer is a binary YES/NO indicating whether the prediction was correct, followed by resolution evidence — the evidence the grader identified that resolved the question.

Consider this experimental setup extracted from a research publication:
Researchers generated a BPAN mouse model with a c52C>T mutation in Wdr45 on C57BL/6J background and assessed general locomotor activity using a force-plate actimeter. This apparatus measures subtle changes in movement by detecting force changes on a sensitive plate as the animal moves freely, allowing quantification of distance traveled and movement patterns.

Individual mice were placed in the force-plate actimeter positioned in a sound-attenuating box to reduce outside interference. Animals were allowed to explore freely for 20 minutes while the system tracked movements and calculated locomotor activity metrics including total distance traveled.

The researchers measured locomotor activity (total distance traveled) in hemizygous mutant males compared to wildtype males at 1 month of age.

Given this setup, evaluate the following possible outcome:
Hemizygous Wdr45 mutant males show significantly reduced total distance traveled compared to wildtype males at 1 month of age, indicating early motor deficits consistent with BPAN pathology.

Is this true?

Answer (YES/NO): NO